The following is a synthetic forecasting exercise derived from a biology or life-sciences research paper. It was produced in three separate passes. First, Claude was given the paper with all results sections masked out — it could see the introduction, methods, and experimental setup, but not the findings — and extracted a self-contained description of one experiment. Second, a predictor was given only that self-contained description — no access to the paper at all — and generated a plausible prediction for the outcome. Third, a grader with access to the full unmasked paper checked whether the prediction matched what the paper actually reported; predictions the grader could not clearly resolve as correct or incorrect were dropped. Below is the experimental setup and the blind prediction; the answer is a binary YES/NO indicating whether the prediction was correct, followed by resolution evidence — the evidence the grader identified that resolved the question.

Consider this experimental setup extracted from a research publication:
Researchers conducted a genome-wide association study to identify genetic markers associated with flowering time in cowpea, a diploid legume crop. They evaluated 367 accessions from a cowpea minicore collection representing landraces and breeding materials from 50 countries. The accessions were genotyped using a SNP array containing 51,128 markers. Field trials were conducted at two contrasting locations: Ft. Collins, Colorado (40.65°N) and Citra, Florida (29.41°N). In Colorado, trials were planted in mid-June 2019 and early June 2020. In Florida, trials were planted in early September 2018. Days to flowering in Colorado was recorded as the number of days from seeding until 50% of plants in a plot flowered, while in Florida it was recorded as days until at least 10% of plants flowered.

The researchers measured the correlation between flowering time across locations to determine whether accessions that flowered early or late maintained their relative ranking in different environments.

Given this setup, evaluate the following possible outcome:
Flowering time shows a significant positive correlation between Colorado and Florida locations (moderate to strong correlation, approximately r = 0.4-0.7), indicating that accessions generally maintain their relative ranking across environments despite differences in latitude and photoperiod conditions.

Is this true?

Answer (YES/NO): NO